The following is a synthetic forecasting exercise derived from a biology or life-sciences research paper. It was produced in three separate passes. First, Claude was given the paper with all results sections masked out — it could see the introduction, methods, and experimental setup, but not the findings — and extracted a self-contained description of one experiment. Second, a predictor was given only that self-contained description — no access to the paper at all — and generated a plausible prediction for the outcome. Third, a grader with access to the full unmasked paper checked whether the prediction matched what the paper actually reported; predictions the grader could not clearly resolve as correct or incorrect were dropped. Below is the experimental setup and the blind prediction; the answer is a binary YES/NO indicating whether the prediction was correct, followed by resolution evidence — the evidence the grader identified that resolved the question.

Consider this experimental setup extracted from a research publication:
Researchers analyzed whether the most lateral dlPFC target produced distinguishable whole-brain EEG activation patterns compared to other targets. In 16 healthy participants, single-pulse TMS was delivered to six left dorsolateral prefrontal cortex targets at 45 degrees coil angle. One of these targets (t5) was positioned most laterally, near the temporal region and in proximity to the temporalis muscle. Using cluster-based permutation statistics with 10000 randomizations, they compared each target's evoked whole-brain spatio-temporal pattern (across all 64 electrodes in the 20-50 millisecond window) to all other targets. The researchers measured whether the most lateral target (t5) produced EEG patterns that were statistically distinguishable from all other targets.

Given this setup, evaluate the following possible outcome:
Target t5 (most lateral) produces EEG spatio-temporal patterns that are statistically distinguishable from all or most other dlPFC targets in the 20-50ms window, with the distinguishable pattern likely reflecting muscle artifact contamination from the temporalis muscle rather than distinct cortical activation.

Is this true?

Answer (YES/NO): NO